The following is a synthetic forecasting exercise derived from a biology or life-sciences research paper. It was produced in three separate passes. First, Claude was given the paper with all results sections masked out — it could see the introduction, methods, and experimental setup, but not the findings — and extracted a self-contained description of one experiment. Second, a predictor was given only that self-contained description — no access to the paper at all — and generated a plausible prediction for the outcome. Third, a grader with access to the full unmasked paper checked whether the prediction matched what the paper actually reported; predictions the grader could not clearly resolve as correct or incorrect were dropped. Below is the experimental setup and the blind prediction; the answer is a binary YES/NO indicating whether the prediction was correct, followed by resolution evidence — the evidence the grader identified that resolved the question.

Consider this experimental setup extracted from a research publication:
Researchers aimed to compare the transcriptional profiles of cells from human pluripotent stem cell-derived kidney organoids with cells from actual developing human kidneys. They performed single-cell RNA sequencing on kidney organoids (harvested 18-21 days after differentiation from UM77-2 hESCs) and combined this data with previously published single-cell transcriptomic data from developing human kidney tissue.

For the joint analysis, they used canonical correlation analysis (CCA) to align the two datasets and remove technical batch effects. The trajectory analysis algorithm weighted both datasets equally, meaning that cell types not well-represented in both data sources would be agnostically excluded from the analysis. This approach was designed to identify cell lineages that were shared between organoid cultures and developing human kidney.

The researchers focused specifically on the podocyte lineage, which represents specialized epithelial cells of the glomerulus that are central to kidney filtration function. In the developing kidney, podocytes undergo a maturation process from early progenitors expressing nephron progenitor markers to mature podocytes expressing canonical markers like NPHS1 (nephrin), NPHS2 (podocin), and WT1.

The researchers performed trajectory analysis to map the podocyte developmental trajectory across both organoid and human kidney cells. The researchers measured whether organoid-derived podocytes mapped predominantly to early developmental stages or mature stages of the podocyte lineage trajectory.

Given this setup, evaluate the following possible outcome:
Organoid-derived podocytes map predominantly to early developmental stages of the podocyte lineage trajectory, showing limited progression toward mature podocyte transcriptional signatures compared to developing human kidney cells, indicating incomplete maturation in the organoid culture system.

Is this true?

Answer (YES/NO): YES